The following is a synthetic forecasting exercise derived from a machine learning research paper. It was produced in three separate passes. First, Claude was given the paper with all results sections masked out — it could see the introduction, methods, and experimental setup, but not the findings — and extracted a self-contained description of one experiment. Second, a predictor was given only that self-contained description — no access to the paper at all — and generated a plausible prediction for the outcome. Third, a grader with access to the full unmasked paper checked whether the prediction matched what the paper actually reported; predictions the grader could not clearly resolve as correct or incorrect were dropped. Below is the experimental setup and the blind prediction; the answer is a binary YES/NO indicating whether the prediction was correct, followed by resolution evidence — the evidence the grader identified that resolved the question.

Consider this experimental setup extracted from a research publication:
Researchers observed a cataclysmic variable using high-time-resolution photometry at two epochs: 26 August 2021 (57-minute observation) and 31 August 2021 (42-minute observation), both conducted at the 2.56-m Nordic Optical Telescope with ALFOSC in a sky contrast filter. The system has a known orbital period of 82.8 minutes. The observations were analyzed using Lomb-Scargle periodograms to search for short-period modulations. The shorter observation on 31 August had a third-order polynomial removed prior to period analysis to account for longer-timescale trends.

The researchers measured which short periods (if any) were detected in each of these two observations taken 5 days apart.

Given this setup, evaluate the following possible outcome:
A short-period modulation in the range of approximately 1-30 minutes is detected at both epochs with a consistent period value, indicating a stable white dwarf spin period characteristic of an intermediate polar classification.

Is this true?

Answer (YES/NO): NO